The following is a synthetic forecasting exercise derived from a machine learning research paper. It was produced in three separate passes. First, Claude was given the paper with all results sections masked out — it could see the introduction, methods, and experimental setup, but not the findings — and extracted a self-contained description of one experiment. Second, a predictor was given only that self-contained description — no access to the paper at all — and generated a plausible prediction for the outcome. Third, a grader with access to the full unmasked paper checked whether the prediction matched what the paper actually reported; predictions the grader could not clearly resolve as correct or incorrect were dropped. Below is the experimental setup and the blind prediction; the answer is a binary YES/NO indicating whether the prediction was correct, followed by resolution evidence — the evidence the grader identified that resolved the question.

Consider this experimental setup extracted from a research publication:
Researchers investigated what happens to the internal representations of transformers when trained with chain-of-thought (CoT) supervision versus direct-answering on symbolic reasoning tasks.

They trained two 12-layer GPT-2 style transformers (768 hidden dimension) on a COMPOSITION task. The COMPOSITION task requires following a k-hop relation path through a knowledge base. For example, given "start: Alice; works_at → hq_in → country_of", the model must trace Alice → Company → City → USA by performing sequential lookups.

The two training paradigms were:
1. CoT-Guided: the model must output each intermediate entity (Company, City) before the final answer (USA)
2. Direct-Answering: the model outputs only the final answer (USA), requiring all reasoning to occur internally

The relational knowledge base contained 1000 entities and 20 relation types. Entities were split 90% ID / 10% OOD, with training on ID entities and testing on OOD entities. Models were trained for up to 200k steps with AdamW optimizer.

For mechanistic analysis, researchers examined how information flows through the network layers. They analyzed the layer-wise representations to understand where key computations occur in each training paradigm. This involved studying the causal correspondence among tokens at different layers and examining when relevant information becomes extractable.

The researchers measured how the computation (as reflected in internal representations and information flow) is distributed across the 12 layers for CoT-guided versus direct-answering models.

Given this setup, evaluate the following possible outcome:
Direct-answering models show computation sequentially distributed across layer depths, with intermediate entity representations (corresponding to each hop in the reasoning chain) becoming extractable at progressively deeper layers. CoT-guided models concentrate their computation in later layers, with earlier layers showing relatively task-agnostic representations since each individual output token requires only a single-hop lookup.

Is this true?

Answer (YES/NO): NO